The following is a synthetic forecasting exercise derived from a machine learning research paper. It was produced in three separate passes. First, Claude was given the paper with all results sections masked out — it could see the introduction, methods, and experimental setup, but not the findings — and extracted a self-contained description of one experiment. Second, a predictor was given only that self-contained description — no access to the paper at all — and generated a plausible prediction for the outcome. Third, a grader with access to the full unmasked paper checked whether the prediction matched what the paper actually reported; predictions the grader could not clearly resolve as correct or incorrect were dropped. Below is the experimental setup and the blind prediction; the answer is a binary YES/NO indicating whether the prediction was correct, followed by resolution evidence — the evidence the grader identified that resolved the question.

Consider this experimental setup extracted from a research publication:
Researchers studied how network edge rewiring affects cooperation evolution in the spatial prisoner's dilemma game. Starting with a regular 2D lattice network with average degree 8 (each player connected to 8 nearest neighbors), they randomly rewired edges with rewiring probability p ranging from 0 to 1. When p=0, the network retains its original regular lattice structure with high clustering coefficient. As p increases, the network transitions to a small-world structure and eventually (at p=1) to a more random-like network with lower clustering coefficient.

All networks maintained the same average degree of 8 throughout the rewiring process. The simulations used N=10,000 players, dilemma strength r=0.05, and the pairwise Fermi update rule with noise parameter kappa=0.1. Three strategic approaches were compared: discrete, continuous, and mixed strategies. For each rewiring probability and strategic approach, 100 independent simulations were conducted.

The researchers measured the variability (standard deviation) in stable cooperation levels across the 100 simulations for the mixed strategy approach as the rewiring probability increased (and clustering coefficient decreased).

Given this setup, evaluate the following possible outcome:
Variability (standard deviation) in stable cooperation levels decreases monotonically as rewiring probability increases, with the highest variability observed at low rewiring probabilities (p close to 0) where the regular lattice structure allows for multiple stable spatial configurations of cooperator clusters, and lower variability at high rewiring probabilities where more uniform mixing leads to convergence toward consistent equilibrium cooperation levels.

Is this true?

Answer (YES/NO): YES